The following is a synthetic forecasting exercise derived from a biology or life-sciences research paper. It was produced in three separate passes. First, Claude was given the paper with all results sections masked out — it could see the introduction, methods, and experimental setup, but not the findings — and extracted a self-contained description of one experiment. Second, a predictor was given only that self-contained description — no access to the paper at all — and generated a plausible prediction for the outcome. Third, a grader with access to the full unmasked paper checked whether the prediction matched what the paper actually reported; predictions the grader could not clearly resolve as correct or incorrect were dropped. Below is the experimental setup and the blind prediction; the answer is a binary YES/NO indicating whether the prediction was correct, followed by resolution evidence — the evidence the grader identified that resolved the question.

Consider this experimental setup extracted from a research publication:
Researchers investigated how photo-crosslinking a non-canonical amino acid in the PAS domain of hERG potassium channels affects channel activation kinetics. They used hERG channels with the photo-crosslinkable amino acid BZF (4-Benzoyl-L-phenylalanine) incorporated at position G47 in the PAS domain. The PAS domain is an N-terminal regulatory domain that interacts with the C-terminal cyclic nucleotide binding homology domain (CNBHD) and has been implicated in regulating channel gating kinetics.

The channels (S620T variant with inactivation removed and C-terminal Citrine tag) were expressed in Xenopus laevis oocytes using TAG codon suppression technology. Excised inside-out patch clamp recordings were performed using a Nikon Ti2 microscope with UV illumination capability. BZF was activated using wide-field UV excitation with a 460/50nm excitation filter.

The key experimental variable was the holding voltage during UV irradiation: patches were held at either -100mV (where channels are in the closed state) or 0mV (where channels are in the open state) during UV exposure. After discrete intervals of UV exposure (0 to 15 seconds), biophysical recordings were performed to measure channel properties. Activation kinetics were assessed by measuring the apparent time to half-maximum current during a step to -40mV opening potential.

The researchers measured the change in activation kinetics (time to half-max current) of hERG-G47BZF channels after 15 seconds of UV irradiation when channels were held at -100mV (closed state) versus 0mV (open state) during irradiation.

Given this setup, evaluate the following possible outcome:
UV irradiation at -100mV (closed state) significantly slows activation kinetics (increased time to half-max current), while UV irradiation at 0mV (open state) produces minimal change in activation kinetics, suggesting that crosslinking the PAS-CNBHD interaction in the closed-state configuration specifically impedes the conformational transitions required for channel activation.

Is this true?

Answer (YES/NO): YES